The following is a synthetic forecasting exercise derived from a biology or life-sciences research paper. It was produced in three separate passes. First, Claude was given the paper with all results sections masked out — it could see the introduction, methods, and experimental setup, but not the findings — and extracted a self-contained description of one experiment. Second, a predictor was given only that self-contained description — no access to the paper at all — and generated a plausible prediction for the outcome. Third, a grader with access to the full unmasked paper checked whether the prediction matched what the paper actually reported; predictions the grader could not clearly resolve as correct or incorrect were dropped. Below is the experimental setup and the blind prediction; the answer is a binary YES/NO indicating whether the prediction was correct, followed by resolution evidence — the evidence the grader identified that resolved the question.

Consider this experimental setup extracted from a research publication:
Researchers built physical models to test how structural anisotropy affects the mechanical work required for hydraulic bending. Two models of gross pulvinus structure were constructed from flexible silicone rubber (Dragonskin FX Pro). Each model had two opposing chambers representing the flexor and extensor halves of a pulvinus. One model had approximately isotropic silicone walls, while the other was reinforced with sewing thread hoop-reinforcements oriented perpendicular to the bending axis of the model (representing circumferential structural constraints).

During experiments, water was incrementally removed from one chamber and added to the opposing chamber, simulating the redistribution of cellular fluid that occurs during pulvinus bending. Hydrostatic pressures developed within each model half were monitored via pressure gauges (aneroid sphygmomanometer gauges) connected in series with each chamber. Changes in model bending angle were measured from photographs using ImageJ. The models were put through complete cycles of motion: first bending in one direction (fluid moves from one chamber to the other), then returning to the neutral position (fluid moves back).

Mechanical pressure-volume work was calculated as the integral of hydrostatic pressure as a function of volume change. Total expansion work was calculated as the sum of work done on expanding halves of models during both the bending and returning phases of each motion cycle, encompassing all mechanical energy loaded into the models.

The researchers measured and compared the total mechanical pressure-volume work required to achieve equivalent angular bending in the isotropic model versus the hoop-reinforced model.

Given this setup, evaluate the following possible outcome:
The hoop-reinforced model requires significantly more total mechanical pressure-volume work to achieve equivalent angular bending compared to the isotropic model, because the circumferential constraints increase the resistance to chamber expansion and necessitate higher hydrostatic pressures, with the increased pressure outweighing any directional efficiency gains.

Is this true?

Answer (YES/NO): NO